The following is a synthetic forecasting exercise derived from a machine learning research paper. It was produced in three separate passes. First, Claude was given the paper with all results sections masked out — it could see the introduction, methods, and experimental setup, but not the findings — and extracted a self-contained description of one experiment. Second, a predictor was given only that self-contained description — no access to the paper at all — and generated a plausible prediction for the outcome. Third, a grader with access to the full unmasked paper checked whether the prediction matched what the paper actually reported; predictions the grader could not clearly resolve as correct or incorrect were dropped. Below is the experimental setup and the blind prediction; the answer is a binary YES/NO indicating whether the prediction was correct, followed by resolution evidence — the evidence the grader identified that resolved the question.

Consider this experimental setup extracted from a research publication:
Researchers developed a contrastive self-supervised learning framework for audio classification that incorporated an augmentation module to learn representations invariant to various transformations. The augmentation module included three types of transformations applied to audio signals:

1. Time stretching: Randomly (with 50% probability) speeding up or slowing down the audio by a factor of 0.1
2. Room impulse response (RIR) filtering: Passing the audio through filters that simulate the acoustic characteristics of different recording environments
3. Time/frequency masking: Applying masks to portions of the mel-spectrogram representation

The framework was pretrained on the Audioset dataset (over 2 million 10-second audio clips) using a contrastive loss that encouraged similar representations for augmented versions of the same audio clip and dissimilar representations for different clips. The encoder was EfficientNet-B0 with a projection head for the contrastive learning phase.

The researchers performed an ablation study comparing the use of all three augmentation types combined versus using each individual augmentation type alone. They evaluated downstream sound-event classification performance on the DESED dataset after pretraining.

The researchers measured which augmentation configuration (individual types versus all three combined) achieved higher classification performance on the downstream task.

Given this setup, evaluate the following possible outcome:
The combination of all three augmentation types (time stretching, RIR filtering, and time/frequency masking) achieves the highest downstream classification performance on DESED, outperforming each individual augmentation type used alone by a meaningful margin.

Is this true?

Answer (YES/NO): NO